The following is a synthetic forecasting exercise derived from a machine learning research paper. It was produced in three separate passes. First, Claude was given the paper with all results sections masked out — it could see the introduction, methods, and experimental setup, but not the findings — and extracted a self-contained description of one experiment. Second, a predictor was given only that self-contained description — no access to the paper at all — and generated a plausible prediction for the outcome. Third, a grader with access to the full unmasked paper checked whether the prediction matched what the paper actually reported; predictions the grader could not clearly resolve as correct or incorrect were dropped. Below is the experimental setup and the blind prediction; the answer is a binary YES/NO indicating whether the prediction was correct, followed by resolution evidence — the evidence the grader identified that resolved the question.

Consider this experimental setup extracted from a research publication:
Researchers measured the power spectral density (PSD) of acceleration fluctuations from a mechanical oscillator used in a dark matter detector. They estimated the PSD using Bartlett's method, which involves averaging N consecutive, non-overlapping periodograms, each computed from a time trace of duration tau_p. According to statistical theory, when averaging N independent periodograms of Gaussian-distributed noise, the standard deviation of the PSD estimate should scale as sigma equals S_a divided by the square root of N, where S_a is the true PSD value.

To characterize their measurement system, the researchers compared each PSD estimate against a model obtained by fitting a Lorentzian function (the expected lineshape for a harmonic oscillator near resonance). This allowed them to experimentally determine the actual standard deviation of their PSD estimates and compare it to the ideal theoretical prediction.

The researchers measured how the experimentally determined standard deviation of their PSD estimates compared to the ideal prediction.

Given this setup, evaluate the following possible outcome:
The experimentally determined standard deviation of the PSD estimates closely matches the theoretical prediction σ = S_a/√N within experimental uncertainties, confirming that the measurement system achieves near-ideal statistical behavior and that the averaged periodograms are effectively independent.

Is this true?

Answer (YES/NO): NO